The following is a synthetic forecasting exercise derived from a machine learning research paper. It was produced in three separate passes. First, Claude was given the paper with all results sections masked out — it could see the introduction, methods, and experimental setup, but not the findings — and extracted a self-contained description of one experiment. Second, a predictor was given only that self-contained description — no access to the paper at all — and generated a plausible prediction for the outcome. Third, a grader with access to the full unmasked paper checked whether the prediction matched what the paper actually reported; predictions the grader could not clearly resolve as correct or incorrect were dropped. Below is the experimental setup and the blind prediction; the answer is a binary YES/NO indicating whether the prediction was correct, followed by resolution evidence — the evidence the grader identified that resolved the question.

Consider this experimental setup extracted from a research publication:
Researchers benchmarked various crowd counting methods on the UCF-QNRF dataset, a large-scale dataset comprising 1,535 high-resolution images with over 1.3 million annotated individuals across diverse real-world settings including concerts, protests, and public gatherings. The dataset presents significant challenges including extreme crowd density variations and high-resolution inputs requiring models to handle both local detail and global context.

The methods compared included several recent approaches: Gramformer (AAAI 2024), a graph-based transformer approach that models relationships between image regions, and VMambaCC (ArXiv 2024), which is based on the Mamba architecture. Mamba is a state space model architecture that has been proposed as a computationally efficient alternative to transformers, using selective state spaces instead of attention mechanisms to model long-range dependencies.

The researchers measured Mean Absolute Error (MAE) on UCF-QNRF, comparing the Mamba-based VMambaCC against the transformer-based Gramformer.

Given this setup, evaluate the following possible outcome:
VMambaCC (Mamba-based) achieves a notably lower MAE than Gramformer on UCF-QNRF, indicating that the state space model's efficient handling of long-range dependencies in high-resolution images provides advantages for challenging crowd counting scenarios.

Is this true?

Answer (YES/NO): NO